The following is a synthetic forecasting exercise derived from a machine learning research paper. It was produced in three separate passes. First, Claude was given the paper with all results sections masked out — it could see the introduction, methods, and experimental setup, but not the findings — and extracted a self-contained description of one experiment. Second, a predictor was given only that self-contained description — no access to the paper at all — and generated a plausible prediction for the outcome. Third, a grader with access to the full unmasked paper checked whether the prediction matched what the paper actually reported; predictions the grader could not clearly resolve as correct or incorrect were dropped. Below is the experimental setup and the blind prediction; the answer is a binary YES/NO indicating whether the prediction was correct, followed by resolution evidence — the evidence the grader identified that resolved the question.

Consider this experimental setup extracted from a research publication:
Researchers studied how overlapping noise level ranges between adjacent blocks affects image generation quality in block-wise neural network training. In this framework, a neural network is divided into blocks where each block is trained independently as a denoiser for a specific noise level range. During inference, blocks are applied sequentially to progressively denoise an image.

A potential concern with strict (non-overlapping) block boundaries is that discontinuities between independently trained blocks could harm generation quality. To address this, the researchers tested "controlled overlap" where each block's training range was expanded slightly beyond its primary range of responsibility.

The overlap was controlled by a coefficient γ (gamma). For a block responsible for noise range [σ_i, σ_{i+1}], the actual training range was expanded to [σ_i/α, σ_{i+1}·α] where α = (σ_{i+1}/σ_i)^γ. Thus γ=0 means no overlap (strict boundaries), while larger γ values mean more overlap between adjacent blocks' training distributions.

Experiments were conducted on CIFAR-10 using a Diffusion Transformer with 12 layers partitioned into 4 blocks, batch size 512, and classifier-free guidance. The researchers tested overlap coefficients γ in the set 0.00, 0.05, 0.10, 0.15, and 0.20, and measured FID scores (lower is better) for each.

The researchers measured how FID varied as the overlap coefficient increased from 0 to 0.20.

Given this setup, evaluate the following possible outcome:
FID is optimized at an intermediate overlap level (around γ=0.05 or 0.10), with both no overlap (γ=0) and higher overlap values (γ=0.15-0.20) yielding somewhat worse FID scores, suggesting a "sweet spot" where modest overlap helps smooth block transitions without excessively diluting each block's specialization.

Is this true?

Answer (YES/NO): YES